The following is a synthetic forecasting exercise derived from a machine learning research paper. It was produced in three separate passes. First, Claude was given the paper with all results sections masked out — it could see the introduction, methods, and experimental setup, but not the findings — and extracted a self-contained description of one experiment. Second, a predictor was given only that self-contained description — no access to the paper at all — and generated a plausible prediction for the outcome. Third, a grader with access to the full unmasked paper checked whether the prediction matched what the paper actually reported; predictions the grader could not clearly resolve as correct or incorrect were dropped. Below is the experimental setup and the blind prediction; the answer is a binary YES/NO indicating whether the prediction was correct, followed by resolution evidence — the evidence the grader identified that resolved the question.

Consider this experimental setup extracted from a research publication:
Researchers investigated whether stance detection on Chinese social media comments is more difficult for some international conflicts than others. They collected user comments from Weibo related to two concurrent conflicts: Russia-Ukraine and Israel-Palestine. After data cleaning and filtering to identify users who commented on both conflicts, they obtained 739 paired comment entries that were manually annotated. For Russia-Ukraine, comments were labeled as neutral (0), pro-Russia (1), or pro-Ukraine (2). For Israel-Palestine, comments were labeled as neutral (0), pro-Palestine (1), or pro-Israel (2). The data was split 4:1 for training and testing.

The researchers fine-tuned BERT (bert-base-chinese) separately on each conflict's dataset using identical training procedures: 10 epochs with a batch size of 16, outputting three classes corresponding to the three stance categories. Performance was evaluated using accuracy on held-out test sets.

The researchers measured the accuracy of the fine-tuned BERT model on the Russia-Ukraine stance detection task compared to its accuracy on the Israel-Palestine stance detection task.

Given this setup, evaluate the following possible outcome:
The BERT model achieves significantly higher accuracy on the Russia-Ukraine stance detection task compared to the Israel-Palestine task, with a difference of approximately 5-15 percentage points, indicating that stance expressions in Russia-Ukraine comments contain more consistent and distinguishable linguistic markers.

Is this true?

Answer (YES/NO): NO